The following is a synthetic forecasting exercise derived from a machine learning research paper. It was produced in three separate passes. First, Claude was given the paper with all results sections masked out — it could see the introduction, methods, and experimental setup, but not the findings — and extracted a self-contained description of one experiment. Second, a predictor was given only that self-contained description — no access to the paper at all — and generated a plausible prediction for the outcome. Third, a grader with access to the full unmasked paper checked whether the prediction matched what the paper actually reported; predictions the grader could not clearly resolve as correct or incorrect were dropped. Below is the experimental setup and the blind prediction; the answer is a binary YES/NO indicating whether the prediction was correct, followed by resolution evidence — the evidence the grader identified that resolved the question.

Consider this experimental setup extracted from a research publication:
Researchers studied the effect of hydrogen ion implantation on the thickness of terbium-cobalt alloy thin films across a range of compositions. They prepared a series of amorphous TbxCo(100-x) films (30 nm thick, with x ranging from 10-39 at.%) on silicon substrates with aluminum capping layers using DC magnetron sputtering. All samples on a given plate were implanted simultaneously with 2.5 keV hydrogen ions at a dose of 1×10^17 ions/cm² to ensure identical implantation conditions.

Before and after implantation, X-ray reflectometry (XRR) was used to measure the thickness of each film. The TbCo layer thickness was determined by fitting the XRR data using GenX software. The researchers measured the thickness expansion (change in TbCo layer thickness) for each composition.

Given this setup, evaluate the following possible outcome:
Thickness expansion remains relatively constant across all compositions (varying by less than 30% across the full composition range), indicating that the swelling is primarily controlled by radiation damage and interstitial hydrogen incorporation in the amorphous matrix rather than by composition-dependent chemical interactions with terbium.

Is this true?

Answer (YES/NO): YES